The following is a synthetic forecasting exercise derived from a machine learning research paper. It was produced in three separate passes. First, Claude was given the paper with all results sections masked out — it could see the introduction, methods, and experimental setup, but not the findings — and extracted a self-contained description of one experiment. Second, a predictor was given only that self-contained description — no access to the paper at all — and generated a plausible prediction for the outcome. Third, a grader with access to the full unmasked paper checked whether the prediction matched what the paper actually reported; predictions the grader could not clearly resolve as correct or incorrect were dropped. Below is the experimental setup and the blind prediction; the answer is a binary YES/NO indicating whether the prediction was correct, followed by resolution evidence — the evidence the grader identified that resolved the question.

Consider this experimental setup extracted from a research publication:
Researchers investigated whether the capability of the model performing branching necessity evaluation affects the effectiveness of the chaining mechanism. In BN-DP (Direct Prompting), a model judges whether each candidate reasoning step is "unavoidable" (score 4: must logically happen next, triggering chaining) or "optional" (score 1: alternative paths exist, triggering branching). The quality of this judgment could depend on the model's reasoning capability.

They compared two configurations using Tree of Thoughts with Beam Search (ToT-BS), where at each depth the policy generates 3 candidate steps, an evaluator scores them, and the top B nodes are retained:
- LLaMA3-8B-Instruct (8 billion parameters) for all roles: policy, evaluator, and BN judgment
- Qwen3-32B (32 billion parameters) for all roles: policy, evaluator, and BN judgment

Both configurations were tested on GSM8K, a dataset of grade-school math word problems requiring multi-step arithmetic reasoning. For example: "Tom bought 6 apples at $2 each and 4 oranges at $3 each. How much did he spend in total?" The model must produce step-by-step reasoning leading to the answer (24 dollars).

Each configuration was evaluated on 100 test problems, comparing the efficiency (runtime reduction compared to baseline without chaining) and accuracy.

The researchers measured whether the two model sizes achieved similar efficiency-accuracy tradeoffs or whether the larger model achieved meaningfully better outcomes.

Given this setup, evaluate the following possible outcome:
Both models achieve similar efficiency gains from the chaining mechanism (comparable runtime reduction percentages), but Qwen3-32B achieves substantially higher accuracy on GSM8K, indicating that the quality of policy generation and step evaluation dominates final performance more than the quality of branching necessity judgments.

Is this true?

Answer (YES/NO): NO